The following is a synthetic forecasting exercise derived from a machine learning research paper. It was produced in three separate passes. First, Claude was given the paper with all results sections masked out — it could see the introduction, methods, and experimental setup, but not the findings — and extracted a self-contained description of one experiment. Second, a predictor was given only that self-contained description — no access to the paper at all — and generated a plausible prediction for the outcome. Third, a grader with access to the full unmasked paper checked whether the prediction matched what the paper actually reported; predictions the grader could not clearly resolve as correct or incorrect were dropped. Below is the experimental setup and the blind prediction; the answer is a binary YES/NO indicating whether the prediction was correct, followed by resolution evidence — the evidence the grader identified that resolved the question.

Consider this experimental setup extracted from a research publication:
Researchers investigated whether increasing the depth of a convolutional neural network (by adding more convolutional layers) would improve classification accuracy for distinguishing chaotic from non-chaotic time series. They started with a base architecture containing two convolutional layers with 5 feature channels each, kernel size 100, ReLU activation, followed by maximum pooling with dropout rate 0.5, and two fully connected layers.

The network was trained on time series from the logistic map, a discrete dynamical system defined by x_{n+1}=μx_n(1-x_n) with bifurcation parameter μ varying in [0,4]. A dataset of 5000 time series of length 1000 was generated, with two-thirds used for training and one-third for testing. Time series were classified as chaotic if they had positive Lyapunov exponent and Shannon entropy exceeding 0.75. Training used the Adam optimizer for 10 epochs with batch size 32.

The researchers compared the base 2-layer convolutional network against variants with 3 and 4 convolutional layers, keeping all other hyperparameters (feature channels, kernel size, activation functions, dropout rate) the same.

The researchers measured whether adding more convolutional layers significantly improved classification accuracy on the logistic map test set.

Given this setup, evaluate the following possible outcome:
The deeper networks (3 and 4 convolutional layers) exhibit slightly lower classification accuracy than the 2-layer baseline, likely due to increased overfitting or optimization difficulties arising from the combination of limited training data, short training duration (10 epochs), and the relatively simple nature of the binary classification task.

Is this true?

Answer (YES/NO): NO